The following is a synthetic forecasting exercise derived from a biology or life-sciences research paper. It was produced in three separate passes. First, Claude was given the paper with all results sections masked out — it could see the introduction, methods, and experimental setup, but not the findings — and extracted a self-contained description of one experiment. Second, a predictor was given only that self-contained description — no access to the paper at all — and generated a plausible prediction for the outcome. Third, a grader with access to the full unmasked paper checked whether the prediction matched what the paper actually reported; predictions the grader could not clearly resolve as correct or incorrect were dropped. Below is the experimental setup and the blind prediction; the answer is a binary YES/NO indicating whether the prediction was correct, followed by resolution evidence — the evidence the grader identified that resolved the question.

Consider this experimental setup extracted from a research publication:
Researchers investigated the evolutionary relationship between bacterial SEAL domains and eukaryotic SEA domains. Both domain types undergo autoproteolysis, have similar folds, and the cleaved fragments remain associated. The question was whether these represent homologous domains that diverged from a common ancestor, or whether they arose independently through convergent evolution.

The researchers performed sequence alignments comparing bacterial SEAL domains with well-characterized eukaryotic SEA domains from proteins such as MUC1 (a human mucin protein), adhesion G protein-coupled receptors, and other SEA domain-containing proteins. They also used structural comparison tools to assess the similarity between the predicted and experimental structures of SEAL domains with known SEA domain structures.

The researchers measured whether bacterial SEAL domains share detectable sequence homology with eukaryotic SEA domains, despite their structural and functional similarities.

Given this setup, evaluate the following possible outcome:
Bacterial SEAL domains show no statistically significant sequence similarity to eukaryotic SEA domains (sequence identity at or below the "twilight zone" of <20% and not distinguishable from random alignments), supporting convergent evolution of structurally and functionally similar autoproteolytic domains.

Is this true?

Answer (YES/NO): YES